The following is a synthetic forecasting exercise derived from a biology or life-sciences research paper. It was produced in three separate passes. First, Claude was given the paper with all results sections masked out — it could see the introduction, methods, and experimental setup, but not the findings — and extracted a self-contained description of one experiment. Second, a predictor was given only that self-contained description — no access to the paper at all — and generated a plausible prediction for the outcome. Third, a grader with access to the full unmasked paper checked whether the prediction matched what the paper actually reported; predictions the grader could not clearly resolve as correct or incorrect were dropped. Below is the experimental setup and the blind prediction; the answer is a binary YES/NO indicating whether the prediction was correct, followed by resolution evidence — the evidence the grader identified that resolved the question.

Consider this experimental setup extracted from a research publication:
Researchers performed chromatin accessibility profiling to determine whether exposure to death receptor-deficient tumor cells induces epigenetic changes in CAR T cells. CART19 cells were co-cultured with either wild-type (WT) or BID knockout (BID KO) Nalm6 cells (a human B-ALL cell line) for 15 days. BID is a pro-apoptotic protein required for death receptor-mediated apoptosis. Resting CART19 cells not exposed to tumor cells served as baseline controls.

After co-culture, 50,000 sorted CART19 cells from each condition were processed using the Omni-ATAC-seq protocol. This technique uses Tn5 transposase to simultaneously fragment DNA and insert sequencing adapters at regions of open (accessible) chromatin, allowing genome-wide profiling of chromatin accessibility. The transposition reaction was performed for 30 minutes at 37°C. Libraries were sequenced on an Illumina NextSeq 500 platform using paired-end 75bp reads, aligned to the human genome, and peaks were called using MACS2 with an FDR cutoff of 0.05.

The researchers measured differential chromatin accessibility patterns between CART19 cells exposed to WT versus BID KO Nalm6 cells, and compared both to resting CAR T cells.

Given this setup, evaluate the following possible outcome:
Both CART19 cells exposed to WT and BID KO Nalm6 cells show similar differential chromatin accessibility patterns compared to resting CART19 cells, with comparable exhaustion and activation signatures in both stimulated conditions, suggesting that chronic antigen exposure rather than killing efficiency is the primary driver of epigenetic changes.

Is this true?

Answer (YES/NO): NO